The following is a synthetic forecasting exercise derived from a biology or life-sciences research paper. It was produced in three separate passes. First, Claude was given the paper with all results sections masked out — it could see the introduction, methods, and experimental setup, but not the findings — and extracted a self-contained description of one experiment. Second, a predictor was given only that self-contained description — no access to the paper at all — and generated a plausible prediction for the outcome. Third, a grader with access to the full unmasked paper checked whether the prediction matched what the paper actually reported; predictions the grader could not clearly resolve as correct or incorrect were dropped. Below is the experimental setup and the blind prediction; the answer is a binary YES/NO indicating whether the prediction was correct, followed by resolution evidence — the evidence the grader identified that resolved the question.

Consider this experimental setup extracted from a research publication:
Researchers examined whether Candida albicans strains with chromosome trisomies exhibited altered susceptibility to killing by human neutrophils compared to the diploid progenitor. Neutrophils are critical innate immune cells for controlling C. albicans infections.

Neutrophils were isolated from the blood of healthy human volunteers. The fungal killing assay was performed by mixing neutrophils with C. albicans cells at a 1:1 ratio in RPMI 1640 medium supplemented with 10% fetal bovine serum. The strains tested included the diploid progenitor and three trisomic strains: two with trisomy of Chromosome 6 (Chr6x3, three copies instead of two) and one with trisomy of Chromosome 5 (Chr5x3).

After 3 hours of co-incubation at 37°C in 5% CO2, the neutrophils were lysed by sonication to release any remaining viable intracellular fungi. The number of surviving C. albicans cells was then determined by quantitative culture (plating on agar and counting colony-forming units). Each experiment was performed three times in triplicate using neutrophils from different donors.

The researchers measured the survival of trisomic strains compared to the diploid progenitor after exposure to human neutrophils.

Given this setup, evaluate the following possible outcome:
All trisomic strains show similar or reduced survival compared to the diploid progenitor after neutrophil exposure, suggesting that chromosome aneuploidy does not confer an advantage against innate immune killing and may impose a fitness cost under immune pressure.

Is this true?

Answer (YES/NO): YES